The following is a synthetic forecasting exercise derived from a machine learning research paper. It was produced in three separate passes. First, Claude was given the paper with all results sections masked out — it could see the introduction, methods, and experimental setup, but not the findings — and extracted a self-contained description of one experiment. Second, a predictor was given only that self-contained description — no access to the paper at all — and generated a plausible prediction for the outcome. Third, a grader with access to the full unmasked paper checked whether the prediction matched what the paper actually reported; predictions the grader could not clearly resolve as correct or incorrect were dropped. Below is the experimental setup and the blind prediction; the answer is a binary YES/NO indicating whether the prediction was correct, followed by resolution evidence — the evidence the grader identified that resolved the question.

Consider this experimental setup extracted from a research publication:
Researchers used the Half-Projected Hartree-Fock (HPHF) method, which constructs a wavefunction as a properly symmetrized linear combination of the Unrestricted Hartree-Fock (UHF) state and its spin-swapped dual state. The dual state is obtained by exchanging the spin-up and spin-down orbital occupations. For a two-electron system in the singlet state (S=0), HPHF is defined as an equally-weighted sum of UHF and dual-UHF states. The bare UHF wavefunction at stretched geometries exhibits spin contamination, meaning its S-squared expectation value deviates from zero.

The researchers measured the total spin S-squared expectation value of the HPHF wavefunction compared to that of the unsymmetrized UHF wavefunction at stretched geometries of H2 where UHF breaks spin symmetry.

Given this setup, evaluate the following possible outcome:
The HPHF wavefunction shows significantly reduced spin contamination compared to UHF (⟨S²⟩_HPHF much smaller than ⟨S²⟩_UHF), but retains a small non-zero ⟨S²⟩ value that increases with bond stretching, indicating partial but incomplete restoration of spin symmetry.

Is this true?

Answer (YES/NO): NO